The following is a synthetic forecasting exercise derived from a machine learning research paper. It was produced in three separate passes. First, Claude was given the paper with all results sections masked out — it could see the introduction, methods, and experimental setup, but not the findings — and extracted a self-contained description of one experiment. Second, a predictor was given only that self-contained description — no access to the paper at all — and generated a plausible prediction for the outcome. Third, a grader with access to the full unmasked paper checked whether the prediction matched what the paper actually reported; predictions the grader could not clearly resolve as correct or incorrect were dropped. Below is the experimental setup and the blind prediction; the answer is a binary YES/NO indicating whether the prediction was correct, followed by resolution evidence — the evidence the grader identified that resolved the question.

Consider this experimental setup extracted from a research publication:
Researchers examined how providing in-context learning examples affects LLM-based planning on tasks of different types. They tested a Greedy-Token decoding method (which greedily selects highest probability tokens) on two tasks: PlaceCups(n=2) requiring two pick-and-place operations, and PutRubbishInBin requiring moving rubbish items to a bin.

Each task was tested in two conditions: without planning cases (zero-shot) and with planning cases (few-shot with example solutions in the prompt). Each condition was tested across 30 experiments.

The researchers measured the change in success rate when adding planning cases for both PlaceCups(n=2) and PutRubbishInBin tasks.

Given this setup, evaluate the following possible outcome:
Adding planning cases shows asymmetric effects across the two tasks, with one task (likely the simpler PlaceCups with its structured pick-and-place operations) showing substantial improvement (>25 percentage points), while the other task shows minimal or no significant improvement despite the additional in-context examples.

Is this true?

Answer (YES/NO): NO